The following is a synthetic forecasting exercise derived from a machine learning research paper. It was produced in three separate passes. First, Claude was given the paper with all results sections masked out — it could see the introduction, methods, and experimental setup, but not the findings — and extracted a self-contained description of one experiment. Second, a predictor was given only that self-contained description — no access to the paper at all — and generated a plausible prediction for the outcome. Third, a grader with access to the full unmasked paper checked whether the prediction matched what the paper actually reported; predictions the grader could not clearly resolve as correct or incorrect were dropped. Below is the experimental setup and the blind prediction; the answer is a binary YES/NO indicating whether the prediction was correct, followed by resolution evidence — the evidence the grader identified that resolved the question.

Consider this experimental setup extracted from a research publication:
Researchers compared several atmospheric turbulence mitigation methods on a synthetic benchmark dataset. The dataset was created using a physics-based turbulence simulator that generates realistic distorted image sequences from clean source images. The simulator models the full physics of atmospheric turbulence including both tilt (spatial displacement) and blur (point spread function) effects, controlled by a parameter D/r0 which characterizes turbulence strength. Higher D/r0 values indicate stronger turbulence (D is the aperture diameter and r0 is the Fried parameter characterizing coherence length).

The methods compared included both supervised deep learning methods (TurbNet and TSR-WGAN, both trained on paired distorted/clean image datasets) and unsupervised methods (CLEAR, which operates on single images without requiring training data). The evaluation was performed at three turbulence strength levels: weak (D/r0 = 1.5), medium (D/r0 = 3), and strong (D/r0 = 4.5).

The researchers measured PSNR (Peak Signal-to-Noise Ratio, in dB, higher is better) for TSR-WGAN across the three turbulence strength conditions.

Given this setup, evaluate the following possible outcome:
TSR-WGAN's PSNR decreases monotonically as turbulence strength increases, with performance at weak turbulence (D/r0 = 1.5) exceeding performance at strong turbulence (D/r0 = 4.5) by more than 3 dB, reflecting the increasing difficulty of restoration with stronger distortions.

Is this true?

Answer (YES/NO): YES